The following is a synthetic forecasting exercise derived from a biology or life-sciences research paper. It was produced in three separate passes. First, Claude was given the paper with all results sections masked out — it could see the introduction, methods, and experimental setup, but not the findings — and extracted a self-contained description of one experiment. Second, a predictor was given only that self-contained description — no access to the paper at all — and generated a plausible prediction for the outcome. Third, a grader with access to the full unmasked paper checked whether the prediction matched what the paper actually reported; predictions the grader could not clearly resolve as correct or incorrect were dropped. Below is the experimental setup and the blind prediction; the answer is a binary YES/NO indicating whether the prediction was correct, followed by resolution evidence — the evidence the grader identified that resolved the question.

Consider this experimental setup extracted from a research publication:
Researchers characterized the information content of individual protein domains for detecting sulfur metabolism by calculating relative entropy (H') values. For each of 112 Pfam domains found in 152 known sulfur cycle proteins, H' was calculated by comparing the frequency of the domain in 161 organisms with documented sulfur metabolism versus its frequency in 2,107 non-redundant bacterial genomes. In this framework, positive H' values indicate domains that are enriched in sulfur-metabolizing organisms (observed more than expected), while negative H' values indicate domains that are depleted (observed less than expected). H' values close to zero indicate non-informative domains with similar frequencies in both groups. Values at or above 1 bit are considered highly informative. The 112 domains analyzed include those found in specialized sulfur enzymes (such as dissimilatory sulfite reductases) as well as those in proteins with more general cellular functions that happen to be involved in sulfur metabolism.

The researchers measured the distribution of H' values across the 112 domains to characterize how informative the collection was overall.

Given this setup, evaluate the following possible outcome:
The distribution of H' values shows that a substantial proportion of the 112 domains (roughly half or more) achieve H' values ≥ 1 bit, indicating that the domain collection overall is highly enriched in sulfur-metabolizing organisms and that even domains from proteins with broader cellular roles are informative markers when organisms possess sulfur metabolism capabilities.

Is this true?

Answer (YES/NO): NO